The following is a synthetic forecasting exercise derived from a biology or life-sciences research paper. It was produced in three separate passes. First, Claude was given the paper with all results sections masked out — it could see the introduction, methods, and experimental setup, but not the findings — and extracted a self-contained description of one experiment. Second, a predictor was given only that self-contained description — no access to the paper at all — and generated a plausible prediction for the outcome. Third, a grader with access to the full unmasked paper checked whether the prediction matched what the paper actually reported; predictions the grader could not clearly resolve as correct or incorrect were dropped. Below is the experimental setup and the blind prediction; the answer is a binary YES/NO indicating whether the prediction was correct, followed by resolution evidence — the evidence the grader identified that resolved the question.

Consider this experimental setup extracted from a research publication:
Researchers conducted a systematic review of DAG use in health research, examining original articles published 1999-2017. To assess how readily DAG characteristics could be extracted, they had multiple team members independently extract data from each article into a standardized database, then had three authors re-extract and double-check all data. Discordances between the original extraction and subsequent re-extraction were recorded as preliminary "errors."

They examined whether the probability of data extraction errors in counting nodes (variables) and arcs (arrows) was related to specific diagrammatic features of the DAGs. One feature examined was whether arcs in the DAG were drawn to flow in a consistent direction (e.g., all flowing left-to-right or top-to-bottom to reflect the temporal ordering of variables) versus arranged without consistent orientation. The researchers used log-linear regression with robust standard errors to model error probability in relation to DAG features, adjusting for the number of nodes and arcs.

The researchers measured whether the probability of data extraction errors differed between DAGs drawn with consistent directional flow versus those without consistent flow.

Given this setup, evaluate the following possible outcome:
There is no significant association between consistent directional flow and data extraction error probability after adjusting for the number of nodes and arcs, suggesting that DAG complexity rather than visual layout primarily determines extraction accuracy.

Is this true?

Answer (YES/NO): NO